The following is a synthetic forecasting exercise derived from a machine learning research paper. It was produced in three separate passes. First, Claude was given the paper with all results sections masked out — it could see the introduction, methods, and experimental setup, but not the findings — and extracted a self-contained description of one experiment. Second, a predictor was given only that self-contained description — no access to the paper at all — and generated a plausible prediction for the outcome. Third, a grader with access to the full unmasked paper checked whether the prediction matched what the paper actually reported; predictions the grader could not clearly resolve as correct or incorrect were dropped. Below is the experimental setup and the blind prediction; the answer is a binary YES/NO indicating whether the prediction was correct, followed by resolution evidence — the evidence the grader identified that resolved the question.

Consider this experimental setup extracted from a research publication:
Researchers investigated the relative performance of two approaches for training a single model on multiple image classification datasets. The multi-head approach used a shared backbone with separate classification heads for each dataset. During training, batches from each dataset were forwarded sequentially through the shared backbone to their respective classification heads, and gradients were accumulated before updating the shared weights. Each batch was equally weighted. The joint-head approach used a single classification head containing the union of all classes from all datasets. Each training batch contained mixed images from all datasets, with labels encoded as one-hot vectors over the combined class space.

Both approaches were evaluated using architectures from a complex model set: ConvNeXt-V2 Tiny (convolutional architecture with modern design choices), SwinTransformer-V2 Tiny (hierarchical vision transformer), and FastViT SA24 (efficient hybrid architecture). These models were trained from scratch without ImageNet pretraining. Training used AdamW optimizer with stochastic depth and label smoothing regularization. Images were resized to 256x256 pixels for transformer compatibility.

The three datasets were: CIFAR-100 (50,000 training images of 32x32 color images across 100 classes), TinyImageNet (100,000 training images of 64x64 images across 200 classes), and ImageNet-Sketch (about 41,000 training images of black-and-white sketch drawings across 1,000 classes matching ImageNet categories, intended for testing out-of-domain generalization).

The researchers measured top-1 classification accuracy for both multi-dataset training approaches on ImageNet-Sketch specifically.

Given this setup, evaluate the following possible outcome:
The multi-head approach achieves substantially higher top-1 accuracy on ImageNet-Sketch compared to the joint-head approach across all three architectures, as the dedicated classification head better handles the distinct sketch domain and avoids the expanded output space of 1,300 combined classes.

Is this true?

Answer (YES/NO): NO